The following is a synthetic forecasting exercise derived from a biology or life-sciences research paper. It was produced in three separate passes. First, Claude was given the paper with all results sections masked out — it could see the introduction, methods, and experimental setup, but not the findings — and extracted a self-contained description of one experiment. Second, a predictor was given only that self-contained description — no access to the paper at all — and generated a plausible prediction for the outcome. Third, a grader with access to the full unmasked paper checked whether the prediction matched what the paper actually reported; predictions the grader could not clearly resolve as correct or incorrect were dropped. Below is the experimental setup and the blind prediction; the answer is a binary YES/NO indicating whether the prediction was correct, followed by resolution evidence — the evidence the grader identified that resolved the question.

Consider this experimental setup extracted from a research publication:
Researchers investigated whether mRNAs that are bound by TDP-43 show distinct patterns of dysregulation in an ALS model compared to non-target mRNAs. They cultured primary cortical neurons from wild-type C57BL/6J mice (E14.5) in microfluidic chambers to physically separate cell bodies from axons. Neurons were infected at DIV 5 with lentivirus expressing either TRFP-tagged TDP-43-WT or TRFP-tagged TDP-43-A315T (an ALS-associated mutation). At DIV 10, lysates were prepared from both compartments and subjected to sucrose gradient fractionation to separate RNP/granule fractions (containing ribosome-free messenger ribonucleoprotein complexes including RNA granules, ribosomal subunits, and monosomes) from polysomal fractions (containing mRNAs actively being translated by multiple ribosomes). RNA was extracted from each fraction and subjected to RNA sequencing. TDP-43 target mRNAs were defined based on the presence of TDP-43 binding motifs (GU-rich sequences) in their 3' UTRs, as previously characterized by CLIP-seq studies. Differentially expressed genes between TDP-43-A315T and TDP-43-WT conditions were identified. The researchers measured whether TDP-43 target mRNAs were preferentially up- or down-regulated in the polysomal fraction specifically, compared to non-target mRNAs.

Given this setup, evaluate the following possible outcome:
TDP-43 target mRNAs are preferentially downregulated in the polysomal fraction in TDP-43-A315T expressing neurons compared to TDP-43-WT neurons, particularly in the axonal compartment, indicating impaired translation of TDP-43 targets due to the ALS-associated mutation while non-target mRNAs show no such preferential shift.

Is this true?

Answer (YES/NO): NO